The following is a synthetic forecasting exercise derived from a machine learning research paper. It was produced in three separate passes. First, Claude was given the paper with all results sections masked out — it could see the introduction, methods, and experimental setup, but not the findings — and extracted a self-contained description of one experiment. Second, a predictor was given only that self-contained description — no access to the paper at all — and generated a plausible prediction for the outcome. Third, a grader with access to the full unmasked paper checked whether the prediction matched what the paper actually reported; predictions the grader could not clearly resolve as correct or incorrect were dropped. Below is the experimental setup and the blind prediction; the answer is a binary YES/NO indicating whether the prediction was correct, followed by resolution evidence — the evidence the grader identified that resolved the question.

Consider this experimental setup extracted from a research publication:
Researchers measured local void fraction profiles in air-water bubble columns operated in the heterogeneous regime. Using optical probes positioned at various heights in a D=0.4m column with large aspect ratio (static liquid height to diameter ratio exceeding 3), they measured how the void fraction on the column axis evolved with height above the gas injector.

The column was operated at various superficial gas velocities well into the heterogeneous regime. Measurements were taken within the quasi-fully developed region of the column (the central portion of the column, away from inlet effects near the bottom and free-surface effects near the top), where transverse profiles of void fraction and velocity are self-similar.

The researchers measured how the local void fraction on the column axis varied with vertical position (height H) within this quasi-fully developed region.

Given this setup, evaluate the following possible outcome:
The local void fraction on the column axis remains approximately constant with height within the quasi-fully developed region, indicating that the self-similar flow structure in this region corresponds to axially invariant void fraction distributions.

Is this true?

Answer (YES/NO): NO